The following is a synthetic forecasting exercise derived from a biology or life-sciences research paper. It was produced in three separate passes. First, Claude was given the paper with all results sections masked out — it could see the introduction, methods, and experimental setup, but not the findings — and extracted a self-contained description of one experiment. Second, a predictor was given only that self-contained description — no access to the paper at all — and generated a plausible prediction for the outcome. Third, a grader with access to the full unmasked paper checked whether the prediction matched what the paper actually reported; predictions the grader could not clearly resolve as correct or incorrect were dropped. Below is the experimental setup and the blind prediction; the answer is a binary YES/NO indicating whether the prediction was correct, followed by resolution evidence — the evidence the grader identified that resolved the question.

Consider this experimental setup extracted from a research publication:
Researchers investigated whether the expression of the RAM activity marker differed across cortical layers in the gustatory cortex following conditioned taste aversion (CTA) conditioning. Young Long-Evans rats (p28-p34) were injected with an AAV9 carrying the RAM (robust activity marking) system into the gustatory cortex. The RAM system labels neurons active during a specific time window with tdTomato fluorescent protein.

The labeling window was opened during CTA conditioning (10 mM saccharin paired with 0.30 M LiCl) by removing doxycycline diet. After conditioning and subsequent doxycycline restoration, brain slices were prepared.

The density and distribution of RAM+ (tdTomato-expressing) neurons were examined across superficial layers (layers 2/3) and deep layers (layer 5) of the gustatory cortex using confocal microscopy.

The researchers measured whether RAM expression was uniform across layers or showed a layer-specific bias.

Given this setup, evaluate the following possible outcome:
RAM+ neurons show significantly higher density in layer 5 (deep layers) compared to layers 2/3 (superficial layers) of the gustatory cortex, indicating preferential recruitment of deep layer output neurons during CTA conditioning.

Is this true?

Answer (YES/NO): NO